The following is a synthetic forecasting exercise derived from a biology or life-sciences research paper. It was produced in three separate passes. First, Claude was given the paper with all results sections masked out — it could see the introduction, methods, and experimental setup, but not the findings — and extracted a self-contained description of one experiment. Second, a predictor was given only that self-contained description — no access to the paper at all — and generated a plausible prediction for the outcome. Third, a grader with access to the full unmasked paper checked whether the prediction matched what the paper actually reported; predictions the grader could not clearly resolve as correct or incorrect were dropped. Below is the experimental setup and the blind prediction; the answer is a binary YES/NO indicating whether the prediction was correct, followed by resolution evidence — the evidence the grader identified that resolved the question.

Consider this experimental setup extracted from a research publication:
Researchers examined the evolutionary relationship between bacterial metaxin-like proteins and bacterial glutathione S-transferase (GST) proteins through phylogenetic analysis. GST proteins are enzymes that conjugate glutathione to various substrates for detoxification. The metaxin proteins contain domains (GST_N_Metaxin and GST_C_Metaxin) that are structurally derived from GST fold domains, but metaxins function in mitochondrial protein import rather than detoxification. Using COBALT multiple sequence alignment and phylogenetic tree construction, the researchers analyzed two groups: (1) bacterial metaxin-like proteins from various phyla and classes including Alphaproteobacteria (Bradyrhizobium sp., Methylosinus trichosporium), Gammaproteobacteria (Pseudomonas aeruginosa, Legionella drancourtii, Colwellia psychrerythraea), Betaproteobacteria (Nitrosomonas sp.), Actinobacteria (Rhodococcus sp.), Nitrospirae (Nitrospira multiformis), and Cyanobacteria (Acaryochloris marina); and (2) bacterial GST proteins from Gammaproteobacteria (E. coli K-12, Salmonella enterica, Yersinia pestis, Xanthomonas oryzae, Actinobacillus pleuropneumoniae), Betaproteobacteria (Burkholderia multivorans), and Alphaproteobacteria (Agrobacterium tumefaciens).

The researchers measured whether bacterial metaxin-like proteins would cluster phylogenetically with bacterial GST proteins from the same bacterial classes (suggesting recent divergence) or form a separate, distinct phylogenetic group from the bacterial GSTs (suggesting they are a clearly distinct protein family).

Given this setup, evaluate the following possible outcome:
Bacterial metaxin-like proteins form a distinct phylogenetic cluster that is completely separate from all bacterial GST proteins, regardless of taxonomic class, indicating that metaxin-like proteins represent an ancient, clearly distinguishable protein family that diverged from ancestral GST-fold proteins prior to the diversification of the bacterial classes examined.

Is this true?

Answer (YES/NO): YES